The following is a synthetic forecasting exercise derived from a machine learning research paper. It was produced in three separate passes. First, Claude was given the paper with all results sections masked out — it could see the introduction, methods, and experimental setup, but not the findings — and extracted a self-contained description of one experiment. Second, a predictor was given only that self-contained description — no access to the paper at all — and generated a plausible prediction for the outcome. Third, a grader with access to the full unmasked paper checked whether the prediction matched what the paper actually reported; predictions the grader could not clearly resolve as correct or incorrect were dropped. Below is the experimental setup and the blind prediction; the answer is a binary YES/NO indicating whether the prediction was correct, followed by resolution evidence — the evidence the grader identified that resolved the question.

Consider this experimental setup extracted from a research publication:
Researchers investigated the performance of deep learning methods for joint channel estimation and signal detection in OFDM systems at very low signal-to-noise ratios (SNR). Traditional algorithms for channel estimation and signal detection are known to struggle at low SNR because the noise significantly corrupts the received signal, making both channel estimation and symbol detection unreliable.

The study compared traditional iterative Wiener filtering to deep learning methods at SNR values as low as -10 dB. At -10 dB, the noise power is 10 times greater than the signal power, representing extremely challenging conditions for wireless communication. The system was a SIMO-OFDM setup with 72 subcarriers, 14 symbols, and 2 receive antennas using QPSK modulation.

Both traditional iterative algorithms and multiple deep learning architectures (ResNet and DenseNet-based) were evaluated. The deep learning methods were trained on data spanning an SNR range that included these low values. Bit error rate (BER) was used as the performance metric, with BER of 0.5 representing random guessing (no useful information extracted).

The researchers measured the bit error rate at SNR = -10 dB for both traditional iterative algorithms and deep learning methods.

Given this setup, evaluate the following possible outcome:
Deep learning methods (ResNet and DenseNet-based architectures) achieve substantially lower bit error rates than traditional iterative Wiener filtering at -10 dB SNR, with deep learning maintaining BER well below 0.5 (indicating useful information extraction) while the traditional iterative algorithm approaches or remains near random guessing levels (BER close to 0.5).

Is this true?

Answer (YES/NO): NO